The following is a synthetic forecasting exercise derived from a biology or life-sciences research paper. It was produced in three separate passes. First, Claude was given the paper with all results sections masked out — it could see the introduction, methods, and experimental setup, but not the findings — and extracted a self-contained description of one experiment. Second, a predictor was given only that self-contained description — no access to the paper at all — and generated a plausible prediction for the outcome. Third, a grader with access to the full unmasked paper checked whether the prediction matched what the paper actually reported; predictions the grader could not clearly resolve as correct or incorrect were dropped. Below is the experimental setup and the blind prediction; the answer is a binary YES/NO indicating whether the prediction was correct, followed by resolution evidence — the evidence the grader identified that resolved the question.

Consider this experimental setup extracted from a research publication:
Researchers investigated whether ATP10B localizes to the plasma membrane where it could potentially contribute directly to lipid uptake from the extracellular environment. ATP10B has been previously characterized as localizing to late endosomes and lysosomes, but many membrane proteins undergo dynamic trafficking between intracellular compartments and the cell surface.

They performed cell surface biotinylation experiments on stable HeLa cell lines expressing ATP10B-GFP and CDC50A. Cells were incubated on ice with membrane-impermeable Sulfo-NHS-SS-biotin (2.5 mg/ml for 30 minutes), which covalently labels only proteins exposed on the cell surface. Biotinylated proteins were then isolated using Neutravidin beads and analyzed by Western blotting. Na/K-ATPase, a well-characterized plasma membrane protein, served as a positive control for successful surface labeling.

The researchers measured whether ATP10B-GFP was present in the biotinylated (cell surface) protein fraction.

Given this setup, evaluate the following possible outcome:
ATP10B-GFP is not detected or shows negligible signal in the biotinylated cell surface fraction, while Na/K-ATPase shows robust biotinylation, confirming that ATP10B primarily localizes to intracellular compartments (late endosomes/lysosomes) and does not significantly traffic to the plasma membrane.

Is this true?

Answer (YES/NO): YES